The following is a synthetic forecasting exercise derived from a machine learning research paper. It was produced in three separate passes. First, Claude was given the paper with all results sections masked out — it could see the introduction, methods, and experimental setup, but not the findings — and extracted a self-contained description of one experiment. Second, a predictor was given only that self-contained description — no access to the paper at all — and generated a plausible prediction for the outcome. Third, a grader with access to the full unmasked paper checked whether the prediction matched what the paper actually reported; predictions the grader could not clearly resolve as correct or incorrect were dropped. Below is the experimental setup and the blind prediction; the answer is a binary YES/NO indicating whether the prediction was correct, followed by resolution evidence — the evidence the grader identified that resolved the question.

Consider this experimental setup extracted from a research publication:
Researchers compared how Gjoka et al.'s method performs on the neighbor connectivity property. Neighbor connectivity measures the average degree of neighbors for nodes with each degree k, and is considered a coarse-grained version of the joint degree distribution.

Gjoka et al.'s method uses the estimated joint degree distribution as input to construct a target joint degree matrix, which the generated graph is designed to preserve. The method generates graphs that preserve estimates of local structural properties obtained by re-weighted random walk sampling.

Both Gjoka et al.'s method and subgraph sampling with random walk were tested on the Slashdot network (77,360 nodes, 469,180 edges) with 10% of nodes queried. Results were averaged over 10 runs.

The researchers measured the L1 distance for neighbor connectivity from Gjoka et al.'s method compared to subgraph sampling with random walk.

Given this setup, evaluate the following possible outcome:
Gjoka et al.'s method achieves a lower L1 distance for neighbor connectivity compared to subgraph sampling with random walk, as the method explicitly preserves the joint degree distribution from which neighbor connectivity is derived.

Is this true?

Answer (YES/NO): YES